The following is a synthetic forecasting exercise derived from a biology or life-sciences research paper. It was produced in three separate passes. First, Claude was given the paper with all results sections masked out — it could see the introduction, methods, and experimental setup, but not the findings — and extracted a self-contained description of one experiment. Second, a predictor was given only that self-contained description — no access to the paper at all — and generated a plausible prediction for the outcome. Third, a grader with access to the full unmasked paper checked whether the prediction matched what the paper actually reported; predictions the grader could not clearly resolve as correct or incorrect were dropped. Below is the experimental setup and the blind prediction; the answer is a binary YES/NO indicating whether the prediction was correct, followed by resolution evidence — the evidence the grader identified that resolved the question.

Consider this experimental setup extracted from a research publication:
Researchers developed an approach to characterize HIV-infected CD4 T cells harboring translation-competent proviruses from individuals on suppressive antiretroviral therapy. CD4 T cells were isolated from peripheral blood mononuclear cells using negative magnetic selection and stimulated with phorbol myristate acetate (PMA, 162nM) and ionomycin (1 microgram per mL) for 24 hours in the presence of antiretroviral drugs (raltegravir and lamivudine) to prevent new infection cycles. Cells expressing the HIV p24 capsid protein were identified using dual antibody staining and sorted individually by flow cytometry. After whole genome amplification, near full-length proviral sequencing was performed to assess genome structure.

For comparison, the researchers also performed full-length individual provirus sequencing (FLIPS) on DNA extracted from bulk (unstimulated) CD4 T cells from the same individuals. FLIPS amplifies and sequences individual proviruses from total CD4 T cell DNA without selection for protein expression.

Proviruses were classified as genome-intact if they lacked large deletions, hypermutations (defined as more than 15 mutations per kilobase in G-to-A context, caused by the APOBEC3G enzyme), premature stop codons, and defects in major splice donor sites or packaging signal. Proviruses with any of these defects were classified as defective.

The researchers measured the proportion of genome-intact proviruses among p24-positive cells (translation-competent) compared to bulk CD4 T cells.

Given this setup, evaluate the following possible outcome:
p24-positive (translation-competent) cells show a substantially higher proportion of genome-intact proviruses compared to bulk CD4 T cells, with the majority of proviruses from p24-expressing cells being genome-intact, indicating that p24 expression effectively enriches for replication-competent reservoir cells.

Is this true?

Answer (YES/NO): NO